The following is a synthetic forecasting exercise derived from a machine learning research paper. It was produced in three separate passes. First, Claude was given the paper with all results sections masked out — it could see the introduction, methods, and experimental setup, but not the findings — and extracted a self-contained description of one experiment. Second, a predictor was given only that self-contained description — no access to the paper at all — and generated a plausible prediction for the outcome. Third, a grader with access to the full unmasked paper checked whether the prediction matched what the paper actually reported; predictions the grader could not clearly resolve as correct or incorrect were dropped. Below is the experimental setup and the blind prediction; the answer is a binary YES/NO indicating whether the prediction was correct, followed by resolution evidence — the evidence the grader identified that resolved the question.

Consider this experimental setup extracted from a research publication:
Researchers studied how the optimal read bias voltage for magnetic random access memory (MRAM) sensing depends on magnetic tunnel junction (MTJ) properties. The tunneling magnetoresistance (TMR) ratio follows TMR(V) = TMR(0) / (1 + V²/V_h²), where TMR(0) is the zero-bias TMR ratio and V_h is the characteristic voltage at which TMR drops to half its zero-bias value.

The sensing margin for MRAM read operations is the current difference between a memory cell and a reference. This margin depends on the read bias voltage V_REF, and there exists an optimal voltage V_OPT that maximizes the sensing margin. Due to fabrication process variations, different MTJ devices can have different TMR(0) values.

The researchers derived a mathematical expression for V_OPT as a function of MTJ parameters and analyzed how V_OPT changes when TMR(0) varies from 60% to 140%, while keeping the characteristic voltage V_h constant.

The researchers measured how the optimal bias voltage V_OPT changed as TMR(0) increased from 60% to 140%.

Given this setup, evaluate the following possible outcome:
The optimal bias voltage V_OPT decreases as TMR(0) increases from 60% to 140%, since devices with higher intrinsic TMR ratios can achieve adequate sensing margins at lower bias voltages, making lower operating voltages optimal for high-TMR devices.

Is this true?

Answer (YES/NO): NO